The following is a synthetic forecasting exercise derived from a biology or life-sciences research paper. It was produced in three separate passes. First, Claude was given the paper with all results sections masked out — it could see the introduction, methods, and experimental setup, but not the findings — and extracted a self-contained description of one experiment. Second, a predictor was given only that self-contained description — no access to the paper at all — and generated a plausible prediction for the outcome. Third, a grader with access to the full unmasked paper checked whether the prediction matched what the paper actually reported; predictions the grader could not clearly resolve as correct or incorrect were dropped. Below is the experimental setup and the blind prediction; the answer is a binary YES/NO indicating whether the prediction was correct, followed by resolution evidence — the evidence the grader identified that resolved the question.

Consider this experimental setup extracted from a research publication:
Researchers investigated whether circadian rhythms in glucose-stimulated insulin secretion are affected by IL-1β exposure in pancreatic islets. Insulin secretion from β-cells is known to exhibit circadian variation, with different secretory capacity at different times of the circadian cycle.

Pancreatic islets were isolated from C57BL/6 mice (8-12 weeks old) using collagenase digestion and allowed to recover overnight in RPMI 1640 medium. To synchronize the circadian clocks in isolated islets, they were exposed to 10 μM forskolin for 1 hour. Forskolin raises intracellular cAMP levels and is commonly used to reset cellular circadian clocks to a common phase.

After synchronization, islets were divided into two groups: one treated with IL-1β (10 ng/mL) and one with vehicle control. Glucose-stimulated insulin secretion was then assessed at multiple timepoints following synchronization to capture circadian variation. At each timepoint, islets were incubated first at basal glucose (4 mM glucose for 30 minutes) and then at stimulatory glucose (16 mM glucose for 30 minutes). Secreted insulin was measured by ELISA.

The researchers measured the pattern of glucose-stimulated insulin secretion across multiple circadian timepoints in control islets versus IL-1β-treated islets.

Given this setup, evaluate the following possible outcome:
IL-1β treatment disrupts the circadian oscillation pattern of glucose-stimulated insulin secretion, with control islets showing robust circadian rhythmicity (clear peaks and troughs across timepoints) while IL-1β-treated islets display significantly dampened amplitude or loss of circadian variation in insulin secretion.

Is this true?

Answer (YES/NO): YES